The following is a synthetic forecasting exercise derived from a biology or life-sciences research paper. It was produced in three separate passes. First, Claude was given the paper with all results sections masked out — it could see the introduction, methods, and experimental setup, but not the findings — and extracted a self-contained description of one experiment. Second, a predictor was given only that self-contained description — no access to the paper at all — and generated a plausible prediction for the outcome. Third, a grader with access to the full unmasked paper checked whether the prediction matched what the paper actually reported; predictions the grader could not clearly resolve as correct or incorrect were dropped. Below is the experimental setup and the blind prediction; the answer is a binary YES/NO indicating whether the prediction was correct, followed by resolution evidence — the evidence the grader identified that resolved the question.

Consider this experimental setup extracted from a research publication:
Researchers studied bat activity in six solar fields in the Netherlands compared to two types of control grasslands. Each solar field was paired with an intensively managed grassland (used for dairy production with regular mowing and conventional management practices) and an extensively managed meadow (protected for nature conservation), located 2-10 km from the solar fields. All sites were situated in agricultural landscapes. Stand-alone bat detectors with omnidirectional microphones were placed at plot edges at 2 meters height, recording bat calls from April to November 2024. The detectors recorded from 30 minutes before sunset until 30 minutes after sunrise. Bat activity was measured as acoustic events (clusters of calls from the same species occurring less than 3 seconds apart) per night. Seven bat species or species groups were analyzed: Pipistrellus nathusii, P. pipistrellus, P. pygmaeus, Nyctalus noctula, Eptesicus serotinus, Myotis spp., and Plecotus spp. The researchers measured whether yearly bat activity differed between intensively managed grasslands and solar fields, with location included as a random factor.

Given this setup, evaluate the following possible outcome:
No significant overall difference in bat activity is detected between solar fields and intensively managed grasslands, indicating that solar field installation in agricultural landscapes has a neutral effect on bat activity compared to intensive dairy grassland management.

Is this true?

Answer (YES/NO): NO